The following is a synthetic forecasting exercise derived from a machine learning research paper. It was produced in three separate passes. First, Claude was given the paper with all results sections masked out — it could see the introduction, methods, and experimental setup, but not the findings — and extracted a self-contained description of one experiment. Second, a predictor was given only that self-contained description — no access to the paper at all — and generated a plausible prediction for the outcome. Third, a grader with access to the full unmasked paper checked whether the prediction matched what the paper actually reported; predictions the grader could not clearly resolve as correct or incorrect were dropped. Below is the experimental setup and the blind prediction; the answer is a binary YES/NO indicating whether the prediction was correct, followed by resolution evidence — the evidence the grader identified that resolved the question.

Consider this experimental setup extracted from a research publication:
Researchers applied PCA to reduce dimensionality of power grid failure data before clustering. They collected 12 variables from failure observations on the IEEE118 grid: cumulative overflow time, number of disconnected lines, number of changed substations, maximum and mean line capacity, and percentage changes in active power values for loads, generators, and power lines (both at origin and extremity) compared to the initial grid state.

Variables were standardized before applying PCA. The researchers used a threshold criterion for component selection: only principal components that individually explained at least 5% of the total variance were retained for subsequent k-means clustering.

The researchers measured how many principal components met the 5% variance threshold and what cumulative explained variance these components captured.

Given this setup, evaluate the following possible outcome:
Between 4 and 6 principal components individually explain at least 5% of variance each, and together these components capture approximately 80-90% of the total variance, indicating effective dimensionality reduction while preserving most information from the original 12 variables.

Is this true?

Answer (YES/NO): YES